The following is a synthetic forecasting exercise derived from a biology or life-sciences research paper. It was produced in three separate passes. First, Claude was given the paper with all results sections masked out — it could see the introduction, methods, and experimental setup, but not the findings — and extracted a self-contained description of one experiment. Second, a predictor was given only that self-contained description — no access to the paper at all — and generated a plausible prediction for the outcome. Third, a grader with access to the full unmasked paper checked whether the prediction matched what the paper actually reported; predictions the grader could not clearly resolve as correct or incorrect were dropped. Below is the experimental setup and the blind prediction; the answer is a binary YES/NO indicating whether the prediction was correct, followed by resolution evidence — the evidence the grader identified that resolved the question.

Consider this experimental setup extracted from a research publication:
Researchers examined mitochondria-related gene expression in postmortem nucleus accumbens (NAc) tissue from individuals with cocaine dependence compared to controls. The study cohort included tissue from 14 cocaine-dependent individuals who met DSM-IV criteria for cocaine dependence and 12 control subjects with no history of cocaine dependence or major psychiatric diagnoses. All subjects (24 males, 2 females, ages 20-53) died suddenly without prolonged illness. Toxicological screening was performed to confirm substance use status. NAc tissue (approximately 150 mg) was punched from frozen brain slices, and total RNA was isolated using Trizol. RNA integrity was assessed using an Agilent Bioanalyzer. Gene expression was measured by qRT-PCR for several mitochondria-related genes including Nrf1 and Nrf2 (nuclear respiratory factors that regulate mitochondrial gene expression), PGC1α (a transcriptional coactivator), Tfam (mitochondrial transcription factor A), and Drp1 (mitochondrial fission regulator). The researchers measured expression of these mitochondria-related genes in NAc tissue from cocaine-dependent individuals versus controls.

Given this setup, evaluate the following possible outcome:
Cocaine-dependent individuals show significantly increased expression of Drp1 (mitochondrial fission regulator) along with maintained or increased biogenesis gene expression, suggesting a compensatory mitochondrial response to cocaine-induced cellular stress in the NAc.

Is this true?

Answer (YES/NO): YES